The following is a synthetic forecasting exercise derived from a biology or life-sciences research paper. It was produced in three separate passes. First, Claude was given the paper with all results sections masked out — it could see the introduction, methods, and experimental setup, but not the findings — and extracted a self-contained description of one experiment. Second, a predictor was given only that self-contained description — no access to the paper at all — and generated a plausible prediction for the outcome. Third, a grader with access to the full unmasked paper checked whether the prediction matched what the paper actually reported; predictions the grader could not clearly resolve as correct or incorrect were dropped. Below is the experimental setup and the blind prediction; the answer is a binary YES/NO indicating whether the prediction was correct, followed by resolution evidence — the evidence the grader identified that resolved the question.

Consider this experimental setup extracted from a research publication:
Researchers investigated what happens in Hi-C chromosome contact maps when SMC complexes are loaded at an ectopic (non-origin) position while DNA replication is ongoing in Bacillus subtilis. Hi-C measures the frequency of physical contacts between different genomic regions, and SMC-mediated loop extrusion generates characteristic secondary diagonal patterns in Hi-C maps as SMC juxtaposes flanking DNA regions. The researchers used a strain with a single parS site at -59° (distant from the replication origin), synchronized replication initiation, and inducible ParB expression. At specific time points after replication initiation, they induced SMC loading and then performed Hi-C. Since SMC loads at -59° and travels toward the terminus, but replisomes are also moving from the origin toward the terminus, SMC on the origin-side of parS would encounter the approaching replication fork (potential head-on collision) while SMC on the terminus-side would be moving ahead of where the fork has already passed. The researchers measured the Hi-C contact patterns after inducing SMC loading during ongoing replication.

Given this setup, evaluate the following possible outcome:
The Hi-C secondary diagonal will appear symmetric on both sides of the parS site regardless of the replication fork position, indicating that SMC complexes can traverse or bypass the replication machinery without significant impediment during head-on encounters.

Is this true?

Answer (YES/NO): NO